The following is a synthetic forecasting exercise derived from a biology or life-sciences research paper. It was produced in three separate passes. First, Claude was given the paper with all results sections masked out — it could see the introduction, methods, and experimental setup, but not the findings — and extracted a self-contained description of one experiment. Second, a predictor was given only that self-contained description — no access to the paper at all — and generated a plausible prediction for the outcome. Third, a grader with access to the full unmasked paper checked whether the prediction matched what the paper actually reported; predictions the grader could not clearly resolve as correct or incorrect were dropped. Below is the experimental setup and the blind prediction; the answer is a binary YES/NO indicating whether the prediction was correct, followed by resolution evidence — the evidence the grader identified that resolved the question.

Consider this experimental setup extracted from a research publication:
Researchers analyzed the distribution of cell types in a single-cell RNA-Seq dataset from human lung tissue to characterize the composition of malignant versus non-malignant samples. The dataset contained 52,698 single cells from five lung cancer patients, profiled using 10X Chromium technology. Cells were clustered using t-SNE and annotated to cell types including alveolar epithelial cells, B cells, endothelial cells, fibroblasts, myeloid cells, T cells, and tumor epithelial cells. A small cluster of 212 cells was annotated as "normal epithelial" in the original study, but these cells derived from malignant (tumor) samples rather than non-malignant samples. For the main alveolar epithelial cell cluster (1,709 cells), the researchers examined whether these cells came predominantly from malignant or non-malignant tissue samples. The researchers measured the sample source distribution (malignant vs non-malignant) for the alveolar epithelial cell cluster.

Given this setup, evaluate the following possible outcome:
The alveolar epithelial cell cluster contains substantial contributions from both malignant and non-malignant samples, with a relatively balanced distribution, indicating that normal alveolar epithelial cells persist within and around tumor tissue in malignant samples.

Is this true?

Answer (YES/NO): NO